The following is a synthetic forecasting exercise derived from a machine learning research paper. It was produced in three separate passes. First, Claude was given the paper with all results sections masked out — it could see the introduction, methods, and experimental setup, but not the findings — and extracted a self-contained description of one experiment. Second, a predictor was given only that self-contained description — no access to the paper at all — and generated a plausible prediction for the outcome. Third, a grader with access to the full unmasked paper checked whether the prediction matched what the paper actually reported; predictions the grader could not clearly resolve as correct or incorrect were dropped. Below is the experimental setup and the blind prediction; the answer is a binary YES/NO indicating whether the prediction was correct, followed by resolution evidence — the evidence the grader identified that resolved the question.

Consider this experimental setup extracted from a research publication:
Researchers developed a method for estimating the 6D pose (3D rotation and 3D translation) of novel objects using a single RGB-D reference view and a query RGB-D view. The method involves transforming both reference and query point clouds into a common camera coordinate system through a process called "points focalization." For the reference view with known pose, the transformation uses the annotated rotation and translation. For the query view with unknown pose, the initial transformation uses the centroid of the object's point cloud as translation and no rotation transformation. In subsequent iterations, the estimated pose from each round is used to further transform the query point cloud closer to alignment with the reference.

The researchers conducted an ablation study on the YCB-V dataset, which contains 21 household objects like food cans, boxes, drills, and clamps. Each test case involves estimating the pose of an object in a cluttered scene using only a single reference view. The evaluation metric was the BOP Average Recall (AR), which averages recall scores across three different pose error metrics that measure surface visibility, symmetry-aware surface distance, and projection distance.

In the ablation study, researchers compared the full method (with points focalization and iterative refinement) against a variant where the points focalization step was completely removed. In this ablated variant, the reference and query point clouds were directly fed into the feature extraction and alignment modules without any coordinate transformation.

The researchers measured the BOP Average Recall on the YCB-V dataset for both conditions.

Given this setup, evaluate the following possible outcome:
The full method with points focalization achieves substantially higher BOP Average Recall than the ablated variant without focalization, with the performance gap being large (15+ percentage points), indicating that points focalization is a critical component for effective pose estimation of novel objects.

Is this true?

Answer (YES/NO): YES